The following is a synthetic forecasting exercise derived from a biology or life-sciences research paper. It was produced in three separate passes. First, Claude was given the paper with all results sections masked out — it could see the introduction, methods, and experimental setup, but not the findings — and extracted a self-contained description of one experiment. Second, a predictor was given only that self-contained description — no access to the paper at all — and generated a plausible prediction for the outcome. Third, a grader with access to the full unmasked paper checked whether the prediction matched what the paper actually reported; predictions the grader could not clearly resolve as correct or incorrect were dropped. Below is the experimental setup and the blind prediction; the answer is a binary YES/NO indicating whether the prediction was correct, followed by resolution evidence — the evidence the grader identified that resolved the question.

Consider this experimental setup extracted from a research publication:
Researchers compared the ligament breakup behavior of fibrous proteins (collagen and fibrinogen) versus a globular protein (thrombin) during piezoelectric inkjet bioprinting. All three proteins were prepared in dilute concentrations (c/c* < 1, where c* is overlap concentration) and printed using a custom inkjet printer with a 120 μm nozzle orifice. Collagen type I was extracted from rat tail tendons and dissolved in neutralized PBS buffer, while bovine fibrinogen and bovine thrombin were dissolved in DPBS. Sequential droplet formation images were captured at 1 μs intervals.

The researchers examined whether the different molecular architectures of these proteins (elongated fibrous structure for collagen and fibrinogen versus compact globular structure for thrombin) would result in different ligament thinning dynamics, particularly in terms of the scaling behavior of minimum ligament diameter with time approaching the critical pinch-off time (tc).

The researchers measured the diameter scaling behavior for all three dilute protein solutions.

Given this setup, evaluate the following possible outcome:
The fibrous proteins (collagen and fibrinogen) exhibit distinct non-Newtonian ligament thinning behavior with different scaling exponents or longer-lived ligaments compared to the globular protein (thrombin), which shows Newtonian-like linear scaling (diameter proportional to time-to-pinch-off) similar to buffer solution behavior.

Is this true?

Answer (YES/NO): NO